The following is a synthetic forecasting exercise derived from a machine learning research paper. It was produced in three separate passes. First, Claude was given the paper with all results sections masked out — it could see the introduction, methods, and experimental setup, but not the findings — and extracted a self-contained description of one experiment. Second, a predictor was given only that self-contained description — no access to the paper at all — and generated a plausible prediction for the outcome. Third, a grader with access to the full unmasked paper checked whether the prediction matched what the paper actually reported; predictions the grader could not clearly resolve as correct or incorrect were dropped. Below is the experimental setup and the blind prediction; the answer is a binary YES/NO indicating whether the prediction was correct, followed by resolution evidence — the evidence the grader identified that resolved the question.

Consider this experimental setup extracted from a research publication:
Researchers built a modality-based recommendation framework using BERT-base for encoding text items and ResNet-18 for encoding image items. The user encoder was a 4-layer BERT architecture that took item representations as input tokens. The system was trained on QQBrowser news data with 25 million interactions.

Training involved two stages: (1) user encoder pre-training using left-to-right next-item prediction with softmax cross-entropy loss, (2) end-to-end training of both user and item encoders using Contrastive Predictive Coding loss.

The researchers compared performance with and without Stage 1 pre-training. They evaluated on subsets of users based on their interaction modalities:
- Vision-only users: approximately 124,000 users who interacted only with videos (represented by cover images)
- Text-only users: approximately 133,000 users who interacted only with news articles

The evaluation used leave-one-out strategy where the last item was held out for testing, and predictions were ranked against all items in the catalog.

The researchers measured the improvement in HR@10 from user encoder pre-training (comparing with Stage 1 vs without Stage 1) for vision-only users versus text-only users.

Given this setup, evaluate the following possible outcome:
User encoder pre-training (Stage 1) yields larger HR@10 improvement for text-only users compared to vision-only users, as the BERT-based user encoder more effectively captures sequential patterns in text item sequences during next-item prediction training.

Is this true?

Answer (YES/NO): NO